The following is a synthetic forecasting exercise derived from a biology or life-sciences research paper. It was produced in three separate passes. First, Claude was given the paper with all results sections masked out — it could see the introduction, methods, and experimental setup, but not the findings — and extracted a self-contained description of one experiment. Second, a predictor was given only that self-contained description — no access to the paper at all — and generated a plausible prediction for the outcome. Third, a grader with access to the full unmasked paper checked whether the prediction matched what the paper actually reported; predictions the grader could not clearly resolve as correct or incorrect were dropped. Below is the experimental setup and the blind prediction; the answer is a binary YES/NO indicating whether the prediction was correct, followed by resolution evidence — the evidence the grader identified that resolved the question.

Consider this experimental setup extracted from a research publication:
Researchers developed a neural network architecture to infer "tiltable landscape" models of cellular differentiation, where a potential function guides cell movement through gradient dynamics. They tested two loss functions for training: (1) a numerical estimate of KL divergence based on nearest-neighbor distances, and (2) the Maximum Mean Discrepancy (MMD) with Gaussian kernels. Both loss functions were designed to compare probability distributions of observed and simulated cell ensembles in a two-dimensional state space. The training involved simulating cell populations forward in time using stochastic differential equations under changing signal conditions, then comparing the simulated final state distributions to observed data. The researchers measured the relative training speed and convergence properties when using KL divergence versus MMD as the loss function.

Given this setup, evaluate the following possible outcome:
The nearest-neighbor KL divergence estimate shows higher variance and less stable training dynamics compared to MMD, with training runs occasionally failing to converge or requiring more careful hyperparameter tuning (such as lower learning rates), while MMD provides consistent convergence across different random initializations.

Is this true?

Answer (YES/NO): NO